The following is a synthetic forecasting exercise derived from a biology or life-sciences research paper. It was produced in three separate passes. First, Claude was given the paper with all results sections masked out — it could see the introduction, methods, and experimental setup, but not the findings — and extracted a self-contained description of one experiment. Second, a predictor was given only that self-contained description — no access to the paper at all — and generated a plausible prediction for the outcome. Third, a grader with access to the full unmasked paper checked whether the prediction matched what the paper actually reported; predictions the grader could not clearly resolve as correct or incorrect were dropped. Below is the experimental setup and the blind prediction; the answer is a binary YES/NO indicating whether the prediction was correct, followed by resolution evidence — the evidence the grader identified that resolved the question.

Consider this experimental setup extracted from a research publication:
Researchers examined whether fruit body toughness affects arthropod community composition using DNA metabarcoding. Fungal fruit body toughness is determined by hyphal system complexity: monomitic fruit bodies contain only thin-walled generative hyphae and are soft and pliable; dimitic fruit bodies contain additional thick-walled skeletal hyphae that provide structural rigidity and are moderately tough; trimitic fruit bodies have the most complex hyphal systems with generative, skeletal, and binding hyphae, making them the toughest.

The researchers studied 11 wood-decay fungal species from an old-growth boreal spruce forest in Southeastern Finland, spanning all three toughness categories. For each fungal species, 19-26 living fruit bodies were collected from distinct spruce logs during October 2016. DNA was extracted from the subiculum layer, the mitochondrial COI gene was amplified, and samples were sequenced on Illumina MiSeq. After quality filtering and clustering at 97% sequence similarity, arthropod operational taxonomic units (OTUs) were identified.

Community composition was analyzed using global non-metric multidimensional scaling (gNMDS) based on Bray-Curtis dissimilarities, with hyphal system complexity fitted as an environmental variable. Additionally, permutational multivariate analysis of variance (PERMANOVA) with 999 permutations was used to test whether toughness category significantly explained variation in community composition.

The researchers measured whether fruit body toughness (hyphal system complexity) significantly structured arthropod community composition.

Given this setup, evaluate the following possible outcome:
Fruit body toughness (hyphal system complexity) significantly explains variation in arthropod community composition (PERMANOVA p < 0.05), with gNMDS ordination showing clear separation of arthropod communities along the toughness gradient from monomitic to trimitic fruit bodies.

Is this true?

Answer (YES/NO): YES